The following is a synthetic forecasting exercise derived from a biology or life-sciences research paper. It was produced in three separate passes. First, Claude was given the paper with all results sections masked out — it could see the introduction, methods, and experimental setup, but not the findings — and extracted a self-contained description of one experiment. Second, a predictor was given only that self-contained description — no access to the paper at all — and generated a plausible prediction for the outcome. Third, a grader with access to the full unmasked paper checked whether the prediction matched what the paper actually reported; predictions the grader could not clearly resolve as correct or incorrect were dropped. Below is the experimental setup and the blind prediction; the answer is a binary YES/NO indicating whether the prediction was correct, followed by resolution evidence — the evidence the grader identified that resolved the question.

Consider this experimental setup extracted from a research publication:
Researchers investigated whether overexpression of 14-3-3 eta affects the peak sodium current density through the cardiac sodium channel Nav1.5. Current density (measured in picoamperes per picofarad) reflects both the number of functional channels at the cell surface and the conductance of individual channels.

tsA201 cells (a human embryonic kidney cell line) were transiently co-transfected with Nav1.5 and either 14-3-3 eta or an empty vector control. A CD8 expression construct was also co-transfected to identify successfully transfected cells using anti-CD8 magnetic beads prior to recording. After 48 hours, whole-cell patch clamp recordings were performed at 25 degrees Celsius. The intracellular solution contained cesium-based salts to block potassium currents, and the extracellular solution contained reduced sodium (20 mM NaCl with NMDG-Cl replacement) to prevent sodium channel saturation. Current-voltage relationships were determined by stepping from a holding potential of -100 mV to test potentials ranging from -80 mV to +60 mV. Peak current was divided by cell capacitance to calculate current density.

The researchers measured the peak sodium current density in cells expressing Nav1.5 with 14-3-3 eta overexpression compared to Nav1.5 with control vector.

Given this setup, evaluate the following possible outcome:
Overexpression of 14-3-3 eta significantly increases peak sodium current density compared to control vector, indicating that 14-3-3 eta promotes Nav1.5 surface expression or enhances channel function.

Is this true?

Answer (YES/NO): NO